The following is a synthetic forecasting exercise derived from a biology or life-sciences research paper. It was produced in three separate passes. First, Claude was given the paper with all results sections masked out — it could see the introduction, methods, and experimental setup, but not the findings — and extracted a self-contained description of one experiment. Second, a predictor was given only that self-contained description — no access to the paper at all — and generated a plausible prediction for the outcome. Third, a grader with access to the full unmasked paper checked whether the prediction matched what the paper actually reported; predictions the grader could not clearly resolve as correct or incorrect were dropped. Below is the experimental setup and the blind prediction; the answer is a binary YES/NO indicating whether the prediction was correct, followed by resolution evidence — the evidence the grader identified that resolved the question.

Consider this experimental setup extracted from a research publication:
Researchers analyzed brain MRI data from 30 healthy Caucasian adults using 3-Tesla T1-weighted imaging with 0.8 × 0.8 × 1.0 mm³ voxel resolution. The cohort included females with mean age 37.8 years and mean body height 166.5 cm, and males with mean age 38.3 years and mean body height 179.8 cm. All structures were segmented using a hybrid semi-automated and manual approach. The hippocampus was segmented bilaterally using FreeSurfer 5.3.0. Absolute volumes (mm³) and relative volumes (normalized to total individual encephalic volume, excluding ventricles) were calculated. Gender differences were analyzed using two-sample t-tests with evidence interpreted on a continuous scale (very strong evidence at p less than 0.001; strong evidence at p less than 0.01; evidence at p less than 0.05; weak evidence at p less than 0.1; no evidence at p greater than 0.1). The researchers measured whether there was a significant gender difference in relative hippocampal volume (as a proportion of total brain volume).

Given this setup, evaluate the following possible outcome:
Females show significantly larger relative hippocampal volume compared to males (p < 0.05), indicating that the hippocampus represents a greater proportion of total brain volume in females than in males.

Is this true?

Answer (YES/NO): NO